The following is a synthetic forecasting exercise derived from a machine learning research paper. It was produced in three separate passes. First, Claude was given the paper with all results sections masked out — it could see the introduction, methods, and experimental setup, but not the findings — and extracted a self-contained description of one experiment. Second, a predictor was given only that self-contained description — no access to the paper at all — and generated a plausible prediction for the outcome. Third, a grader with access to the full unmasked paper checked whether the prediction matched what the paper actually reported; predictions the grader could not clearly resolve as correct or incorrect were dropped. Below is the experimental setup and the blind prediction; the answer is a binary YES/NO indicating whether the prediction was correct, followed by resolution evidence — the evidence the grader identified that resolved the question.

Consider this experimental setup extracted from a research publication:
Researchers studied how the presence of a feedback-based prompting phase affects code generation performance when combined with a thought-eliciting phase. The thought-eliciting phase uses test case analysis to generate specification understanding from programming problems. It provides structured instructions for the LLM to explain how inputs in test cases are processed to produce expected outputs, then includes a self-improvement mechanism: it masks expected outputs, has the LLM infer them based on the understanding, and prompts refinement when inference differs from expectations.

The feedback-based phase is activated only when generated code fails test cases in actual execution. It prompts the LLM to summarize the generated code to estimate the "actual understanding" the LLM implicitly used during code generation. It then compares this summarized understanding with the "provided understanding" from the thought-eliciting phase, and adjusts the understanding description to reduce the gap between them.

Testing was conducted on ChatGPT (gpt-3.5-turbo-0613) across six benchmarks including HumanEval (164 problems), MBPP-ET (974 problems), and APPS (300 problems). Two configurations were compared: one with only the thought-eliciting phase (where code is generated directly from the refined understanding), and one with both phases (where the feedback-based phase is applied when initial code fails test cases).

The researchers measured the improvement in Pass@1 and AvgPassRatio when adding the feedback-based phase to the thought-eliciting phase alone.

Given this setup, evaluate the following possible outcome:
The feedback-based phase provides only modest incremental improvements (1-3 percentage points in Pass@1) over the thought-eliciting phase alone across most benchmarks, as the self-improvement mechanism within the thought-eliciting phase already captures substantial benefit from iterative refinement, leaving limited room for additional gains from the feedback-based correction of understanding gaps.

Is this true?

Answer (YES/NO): NO